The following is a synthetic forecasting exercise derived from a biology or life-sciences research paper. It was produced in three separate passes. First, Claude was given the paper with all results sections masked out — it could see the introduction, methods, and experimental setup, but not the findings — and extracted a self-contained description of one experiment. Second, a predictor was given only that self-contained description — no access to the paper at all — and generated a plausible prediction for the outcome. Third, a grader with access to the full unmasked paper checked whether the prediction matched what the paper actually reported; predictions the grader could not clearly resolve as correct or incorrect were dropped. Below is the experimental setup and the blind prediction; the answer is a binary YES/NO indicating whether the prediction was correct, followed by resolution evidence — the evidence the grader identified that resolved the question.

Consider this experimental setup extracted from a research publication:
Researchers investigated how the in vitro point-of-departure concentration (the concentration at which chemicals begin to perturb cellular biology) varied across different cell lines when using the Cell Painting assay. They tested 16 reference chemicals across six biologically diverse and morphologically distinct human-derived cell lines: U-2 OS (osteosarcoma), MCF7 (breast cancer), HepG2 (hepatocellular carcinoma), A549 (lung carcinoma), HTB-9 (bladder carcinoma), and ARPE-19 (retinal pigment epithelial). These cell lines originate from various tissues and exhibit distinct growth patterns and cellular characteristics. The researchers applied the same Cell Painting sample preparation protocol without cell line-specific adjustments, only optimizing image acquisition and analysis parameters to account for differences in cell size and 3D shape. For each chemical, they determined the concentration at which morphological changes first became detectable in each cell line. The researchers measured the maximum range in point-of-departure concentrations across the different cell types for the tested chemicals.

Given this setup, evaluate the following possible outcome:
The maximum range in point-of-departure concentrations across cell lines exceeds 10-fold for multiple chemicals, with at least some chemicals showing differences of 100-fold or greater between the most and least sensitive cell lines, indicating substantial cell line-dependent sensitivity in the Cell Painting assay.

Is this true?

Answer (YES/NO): NO